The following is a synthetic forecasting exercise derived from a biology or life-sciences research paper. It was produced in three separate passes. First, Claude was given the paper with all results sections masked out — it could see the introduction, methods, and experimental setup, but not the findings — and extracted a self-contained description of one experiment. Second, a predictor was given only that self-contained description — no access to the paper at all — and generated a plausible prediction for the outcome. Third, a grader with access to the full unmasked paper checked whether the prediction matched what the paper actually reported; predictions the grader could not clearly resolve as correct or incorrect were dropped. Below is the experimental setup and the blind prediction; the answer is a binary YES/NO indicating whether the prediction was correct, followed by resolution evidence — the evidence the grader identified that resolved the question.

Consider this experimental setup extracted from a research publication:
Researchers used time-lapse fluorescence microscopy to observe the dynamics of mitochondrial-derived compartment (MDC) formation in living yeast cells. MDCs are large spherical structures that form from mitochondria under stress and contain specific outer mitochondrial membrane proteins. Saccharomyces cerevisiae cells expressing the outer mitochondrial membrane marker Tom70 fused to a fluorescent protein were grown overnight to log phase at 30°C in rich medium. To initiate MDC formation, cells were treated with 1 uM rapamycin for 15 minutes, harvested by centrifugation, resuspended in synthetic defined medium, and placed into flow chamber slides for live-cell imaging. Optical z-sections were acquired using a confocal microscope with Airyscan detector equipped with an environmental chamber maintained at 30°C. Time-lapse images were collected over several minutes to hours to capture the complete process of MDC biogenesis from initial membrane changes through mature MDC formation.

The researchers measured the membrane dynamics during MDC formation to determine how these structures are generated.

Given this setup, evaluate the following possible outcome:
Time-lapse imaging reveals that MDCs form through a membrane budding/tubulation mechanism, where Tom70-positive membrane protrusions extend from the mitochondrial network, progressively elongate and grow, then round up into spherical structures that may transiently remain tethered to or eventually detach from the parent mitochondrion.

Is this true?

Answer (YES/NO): NO